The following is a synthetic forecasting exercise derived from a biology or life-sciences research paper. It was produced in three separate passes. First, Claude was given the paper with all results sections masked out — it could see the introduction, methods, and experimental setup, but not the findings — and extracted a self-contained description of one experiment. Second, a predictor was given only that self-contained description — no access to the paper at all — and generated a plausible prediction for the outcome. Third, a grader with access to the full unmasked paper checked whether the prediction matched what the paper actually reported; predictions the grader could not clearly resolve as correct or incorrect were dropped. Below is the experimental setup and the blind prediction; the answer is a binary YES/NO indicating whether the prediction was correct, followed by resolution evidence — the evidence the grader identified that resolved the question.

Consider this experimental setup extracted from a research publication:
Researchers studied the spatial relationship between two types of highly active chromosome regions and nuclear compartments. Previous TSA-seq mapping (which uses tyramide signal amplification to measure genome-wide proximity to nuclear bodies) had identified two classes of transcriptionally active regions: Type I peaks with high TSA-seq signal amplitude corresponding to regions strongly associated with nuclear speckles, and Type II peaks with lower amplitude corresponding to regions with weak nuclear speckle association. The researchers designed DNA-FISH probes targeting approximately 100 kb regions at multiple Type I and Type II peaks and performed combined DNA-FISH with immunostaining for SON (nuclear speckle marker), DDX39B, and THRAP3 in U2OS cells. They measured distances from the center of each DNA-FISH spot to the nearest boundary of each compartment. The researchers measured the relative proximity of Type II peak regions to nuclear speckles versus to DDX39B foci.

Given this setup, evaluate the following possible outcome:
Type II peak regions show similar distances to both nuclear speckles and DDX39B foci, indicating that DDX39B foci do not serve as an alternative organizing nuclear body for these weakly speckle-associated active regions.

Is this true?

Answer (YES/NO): NO